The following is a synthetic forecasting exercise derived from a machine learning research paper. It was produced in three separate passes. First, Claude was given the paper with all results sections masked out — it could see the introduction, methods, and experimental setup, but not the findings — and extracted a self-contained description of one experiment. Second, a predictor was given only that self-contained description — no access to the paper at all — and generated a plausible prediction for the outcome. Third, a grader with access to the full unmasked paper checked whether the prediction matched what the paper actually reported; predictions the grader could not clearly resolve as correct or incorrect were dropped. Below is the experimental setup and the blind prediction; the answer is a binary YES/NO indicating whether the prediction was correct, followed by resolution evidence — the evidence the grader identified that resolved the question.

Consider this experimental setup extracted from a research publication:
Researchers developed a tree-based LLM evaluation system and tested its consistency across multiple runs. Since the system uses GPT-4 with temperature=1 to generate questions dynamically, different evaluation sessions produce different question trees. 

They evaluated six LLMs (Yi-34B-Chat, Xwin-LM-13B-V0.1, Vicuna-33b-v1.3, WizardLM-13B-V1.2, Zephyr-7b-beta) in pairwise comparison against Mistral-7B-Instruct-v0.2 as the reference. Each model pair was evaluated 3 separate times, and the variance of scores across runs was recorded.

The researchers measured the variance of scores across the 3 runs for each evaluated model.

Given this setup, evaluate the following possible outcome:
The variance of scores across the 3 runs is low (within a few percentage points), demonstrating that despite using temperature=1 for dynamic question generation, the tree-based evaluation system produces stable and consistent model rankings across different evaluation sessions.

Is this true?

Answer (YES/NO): YES